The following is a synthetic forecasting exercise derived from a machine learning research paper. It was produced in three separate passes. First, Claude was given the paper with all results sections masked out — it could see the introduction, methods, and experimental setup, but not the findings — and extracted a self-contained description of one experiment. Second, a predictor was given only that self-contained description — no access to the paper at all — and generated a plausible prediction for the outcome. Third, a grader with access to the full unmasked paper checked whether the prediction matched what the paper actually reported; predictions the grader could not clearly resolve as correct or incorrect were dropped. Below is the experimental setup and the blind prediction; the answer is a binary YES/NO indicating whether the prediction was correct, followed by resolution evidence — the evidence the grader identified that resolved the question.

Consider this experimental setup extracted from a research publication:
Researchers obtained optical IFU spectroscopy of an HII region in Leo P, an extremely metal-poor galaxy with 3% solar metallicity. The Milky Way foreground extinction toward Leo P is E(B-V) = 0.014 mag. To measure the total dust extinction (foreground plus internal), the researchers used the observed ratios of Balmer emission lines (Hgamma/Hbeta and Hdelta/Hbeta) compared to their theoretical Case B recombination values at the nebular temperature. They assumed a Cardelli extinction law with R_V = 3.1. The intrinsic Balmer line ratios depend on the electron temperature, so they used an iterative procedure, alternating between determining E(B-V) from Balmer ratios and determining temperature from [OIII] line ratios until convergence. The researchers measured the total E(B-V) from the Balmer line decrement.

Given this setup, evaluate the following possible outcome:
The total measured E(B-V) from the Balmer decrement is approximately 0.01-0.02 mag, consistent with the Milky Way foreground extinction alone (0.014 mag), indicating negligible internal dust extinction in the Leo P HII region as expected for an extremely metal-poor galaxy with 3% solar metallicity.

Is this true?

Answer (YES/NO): NO